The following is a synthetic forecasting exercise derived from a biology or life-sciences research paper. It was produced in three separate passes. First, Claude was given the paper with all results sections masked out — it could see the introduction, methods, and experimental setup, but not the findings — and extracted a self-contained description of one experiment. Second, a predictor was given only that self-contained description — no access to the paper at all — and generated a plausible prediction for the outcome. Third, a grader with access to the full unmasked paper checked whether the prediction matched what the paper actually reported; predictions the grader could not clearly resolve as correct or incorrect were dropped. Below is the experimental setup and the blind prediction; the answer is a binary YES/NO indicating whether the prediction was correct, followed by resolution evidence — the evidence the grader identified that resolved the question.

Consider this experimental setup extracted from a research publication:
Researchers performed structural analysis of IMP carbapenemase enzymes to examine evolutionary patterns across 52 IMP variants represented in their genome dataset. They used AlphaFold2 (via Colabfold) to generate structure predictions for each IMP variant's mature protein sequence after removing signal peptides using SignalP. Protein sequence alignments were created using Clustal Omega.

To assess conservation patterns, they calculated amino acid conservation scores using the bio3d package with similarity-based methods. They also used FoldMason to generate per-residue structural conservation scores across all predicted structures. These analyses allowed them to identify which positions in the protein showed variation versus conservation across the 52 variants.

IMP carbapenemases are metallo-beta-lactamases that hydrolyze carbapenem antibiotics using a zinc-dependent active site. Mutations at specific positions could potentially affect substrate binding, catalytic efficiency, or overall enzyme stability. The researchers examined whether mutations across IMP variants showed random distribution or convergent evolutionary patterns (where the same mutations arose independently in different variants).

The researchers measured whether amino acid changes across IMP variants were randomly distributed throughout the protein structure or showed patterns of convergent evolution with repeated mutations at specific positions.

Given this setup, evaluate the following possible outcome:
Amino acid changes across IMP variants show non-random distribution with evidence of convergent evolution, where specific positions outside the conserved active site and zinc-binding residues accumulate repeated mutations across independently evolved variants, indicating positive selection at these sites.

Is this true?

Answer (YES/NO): NO